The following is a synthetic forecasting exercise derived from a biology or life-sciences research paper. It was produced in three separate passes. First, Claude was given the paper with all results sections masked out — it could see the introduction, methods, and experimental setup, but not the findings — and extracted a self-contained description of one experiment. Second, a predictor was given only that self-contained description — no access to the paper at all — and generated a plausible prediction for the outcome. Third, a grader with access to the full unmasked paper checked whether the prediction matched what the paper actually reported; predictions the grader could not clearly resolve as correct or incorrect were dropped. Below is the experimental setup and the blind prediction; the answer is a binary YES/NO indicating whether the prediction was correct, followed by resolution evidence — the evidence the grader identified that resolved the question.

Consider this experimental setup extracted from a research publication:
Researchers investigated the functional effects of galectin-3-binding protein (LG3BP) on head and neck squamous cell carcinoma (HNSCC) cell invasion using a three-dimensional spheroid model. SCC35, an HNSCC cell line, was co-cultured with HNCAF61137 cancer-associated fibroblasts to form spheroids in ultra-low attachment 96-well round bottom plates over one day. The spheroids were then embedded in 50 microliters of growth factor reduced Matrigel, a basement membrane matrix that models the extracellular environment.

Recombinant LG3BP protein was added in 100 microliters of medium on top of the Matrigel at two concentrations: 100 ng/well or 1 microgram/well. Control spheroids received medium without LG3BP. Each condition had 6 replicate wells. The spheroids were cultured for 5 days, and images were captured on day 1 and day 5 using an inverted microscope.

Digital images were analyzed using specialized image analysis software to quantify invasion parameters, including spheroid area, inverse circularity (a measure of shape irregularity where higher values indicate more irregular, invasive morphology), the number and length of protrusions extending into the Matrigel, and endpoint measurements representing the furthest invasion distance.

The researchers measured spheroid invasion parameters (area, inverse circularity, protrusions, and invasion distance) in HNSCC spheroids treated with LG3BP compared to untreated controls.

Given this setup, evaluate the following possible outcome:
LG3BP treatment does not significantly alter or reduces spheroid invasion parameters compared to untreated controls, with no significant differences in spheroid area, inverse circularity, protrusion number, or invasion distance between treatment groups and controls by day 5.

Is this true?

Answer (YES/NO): NO